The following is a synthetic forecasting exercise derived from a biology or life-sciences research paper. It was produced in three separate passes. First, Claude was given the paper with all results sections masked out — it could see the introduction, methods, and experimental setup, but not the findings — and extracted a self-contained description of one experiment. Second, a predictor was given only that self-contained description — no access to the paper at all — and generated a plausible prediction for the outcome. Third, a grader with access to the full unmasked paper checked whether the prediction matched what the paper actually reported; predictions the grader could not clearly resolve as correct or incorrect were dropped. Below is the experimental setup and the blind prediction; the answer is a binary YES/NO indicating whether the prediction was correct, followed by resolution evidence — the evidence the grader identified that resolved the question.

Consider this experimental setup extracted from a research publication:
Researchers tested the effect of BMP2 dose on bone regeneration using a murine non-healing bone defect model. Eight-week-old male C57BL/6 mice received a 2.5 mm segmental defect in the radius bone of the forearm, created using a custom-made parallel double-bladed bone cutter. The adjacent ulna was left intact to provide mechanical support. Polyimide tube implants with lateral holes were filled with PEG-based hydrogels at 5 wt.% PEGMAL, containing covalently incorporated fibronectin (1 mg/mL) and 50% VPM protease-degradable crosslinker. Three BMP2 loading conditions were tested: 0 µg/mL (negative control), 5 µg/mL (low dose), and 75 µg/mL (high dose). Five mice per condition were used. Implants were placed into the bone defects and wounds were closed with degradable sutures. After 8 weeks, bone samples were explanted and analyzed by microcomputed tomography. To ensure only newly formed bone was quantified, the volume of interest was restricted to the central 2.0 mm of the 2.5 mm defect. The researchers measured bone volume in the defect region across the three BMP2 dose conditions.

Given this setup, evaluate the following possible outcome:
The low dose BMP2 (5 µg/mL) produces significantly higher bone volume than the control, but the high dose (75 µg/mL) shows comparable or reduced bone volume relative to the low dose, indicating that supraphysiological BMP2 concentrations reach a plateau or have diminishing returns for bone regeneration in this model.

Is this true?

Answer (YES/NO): NO